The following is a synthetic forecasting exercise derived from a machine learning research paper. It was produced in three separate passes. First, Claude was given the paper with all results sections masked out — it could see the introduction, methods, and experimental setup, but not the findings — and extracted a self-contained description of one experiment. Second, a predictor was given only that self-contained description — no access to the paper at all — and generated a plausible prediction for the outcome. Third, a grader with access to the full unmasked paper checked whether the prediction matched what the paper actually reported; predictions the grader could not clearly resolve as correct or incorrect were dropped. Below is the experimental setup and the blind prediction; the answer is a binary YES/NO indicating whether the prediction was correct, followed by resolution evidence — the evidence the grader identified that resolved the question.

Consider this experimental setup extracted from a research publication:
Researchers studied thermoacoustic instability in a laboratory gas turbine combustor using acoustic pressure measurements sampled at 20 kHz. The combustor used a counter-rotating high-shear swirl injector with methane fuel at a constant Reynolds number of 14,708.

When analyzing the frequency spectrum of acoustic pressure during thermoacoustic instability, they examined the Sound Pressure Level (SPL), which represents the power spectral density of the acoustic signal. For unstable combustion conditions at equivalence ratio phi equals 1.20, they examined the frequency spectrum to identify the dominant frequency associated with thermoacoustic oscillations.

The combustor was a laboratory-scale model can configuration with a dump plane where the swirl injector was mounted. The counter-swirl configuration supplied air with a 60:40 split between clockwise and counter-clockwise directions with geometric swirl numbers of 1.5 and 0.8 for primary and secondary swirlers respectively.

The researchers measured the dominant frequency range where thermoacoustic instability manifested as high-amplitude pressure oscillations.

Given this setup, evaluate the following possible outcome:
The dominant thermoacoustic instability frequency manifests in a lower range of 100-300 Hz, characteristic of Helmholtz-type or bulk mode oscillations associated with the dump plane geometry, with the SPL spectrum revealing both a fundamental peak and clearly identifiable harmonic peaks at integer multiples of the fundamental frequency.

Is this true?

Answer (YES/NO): NO